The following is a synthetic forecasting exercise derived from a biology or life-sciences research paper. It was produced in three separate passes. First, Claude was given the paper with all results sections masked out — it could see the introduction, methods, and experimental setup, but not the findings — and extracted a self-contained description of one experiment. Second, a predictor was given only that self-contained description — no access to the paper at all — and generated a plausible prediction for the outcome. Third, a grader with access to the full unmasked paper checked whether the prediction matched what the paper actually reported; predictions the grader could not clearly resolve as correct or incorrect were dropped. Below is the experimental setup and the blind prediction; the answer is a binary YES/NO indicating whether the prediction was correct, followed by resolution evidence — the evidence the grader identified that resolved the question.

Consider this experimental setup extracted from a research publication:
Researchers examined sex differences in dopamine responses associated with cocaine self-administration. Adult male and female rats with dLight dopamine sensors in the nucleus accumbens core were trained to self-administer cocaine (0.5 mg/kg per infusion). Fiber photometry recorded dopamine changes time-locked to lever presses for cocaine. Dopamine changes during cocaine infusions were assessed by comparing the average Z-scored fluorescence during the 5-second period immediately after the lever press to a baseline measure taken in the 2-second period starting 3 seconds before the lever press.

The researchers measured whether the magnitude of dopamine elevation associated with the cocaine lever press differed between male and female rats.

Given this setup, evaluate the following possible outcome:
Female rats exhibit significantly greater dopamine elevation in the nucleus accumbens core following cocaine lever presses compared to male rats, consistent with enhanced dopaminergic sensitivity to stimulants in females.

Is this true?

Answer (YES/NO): NO